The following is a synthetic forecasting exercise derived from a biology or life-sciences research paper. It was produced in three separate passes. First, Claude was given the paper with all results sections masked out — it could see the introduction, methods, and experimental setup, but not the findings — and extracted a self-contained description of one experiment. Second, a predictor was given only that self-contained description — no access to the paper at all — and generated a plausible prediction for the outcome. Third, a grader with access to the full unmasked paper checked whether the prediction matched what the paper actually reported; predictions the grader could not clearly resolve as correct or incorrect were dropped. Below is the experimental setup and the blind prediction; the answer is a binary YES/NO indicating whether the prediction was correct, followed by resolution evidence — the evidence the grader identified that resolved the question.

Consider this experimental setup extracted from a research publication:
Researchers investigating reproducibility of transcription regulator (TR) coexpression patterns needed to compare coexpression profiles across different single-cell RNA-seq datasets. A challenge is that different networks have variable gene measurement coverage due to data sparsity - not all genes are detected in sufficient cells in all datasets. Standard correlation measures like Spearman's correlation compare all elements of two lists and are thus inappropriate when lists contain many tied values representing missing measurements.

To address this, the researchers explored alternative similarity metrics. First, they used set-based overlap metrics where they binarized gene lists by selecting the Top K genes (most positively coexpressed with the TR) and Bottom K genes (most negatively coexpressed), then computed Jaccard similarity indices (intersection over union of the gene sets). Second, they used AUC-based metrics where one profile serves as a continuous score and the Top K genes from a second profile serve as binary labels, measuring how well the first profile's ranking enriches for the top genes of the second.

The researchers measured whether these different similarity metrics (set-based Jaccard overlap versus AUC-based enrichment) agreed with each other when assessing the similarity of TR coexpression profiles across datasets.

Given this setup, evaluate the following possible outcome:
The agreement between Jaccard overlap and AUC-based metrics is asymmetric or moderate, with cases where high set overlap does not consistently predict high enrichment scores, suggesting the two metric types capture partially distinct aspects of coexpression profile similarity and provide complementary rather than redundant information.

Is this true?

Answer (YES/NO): NO